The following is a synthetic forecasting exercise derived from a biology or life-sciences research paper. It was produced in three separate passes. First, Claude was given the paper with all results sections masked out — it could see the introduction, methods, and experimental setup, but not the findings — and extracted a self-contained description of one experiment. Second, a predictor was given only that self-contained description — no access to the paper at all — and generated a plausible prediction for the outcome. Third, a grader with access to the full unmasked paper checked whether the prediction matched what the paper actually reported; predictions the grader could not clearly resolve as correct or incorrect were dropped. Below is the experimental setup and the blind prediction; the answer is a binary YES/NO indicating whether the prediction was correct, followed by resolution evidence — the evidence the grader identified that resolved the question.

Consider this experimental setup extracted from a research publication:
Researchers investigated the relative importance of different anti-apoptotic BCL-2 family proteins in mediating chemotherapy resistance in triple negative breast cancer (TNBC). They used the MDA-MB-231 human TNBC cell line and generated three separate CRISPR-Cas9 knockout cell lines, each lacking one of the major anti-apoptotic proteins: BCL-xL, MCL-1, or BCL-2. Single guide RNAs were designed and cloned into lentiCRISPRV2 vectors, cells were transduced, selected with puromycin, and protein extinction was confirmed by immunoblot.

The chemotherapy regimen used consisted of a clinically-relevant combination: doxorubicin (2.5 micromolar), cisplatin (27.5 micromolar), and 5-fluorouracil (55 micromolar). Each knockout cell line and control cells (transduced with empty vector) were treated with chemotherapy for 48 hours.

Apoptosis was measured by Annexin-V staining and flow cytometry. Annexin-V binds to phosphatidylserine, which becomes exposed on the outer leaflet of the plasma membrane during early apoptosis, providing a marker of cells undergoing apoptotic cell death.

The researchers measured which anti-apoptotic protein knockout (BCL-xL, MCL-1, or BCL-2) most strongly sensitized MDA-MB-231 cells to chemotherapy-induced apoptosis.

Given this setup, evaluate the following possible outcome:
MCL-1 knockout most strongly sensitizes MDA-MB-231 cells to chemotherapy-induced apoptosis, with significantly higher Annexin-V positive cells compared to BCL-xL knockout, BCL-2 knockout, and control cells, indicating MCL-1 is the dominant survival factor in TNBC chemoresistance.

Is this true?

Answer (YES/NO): NO